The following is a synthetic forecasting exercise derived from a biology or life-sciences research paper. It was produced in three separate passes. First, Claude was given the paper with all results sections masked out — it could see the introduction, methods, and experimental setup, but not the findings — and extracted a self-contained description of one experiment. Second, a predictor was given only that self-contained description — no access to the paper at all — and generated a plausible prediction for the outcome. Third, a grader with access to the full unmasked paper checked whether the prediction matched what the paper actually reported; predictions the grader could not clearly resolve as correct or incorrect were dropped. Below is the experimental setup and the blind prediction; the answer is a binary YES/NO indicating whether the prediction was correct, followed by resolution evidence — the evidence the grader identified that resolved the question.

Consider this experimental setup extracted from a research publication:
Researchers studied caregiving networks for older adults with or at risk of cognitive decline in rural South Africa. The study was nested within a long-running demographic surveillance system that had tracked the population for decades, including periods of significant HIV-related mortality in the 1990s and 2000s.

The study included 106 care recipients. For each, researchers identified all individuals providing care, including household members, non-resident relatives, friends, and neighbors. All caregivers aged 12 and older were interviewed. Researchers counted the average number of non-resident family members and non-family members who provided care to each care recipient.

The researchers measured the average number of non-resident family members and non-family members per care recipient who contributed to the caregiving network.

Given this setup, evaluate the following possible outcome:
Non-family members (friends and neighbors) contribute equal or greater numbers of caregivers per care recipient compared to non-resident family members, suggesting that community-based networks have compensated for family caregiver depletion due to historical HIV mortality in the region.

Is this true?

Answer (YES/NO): NO